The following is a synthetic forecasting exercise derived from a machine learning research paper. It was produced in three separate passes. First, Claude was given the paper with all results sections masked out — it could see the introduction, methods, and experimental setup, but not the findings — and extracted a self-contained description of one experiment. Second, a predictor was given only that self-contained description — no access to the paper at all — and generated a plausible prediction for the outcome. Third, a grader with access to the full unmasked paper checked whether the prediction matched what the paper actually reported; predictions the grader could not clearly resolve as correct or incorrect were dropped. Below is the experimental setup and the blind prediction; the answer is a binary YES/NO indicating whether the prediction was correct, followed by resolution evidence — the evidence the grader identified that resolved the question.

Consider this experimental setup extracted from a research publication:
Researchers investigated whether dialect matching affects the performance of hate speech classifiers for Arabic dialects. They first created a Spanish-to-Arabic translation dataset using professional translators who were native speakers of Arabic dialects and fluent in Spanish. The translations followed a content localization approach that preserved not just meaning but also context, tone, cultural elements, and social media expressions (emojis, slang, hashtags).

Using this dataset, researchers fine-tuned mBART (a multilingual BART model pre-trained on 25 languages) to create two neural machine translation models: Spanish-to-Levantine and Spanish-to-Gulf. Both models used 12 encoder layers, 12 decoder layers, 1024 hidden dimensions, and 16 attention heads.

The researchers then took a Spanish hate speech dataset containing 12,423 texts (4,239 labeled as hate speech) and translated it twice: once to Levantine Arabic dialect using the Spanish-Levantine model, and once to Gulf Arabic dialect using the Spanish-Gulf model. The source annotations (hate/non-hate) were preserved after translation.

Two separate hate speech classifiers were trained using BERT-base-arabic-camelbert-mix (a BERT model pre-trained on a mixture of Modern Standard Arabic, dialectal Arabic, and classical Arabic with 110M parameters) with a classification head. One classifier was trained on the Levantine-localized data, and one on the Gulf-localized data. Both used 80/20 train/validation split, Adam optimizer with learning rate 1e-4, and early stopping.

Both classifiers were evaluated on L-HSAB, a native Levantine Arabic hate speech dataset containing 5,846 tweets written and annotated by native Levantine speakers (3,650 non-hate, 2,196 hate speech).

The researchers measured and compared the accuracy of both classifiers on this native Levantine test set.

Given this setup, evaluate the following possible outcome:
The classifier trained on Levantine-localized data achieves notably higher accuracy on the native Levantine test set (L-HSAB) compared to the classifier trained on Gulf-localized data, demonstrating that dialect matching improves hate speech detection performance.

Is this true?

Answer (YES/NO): NO